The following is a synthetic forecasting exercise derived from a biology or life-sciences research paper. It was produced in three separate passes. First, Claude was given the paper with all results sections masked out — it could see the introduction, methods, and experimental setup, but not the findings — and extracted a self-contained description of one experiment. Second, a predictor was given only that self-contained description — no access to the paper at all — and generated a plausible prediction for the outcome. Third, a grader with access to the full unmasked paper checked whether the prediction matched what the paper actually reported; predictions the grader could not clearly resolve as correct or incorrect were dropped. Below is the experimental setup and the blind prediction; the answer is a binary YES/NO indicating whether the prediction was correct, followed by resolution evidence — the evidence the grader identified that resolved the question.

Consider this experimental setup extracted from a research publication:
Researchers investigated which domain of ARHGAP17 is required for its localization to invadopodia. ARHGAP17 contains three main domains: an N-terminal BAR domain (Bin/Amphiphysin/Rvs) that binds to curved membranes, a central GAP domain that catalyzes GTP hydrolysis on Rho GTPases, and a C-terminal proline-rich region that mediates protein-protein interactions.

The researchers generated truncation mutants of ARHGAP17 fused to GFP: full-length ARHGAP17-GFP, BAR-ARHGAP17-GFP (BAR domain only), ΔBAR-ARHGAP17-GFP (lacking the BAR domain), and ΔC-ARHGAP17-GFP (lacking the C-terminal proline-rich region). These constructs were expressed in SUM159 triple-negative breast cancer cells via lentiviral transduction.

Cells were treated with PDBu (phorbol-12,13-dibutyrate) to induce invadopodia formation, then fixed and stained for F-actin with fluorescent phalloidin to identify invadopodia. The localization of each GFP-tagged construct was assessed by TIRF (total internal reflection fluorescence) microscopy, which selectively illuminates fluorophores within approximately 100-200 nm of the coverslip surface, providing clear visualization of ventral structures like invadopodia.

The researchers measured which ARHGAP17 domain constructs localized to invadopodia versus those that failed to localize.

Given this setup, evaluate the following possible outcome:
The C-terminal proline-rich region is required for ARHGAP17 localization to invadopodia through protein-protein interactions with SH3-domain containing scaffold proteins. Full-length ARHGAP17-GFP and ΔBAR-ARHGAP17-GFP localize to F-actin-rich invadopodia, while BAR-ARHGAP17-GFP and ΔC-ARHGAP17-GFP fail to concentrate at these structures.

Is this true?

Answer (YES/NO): NO